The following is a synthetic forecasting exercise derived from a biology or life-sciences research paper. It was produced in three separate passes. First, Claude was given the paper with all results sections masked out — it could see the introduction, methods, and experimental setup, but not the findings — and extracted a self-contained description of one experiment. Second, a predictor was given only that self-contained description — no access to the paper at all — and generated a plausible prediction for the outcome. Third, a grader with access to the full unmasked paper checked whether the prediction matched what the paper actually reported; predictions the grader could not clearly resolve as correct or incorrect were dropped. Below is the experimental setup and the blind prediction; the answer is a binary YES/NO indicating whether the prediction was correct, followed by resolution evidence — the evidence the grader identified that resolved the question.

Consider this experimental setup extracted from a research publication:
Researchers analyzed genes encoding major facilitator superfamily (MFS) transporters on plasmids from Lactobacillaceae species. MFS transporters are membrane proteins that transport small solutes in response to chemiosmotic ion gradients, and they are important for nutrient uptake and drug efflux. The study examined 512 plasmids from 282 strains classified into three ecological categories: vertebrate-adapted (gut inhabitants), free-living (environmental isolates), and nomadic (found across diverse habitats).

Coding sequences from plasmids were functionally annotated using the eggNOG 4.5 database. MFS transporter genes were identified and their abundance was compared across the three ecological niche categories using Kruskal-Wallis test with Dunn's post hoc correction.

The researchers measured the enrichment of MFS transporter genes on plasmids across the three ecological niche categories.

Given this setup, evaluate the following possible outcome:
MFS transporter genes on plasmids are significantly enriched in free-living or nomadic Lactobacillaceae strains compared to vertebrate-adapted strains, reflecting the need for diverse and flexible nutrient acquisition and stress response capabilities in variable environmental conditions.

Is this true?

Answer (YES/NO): NO